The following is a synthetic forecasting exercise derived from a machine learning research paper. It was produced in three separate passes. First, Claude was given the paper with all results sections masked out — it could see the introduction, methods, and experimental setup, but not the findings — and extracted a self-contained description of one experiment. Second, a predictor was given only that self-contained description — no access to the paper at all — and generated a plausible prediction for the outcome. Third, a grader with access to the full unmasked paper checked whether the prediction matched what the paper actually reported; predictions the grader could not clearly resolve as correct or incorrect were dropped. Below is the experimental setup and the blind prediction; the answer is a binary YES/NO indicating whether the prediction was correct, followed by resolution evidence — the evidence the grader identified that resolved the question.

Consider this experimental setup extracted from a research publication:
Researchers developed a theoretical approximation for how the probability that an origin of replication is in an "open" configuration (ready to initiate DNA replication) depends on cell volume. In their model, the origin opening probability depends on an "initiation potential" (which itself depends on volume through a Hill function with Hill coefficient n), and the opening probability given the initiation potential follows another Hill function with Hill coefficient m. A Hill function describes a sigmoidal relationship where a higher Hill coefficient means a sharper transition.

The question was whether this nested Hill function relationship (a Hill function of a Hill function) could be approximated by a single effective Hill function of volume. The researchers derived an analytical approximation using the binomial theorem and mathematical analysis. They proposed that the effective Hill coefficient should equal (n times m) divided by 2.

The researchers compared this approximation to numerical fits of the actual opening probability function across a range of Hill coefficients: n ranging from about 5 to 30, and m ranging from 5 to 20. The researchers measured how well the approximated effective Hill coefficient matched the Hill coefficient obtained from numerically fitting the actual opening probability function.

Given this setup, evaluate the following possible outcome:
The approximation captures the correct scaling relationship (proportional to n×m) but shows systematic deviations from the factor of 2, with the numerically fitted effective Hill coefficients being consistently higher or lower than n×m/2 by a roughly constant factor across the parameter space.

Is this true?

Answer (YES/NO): NO